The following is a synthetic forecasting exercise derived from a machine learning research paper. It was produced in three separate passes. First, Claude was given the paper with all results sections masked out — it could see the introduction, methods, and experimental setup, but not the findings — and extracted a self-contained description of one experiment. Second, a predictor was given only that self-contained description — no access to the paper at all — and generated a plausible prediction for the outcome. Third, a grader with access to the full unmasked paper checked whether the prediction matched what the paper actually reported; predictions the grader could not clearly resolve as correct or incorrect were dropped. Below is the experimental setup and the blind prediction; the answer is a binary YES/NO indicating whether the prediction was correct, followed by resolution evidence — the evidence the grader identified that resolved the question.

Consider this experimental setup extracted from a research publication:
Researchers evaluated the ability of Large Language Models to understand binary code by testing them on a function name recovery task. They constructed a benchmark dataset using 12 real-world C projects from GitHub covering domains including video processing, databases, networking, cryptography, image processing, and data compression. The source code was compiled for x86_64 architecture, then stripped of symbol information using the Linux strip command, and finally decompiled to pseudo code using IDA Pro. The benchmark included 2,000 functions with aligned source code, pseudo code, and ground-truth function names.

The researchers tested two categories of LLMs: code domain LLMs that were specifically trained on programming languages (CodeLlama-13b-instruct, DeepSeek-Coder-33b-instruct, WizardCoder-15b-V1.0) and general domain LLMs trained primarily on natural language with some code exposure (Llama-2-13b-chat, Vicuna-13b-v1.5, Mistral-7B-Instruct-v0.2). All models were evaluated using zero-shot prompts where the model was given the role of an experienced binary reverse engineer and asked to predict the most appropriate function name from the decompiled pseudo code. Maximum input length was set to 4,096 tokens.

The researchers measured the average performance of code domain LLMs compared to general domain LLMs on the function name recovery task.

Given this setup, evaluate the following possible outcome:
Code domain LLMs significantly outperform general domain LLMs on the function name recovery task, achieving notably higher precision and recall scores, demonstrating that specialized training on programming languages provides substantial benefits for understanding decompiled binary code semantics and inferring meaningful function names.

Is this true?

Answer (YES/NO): NO